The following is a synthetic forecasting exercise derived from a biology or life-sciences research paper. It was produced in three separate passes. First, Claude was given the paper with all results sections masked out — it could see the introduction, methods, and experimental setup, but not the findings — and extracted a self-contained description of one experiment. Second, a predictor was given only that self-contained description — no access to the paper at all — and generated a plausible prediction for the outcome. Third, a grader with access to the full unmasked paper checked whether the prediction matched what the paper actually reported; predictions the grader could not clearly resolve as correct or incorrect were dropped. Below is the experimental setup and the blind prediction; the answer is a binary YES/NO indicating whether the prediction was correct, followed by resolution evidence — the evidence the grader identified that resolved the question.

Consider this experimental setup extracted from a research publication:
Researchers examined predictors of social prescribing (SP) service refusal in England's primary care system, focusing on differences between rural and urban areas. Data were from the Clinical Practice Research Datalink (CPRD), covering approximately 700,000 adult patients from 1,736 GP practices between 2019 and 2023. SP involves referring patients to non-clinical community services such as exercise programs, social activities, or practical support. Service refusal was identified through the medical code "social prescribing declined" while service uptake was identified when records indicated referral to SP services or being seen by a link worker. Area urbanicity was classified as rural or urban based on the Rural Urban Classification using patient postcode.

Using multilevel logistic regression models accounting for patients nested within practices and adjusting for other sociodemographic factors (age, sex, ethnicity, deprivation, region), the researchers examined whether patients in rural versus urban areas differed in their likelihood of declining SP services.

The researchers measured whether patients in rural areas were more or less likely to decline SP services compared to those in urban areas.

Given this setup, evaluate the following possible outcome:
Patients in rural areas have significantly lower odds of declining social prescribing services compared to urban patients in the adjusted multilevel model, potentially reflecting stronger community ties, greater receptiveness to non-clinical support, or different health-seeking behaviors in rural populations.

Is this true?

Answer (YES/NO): NO